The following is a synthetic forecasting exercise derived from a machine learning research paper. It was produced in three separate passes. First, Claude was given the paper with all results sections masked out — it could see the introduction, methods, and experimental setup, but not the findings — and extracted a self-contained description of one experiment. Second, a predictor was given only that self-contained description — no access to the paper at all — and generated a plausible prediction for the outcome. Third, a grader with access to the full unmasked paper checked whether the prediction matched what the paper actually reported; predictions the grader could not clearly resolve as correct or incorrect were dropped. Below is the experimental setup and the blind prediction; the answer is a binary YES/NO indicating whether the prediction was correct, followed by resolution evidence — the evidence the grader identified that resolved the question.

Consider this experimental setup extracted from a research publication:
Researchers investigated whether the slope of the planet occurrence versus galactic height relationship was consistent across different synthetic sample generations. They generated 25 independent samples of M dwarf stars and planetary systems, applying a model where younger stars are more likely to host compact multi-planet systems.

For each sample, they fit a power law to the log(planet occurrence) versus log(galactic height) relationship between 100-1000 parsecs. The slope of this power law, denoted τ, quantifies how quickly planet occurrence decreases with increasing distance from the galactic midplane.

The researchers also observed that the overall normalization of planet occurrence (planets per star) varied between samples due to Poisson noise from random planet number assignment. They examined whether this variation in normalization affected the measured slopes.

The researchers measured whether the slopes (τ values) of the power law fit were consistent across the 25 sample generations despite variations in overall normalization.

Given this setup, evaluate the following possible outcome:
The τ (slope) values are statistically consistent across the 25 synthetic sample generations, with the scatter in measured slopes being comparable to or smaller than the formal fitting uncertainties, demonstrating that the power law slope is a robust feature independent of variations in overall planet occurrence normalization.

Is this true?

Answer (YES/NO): YES